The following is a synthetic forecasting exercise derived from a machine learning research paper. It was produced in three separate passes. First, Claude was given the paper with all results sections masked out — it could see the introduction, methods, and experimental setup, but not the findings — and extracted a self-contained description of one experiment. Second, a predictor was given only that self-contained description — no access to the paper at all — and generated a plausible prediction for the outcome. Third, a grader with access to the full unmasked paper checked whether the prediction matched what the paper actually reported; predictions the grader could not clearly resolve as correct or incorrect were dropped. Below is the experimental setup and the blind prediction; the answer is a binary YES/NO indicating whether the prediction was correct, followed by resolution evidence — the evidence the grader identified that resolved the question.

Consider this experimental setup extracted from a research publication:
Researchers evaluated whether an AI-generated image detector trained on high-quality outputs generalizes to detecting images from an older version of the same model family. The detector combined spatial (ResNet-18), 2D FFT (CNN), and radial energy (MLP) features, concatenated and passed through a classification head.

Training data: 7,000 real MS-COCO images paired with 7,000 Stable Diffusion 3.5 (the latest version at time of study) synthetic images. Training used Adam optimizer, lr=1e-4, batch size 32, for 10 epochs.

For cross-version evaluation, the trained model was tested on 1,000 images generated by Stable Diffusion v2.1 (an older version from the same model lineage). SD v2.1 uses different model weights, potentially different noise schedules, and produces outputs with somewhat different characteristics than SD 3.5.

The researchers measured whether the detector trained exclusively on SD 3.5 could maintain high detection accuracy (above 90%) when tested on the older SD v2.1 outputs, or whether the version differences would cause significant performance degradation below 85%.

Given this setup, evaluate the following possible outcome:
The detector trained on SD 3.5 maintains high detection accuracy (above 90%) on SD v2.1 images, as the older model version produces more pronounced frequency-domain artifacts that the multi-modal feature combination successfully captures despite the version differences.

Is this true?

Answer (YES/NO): YES